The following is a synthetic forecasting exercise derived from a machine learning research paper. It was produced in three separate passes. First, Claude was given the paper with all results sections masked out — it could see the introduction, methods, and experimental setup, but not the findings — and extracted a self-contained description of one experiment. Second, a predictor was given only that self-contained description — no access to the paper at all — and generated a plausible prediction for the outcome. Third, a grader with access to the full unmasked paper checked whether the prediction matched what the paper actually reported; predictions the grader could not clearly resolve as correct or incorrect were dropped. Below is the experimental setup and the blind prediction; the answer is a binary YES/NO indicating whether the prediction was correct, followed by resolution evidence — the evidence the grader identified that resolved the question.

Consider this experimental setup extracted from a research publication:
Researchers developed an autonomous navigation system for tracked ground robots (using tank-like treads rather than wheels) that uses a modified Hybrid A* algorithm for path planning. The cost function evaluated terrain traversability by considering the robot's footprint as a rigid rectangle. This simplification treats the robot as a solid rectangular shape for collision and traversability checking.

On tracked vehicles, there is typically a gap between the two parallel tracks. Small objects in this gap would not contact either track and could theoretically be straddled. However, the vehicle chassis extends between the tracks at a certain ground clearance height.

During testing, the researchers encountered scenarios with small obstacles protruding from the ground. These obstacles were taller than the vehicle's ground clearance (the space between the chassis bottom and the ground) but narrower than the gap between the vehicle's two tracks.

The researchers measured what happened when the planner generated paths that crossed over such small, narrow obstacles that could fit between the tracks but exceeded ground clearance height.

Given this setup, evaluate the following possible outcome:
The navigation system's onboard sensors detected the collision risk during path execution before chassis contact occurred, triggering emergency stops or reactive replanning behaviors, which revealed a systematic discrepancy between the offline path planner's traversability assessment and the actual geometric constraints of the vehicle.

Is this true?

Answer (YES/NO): NO